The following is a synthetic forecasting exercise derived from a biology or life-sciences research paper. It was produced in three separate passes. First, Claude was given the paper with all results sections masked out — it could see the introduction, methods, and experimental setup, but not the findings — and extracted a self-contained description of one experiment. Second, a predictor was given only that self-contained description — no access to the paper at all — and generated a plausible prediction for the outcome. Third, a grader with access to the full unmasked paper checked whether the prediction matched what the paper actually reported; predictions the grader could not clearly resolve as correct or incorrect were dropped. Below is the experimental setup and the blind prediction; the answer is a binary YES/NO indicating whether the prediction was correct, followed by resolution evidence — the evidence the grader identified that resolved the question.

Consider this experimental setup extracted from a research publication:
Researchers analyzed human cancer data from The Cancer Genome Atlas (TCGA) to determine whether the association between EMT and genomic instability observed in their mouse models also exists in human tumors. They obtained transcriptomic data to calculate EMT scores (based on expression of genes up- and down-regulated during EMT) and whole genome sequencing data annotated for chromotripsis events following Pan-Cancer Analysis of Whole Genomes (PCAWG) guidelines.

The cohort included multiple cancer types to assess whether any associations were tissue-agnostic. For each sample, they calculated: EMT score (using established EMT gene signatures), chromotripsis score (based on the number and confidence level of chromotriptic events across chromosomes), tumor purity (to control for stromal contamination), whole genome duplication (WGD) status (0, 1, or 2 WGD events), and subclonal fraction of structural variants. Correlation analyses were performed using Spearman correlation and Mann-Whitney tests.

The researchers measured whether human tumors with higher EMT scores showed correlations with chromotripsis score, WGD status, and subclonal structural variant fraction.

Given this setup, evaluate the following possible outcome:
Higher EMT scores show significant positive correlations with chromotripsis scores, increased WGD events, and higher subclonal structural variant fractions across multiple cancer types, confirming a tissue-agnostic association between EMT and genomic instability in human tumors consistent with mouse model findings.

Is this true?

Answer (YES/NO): YES